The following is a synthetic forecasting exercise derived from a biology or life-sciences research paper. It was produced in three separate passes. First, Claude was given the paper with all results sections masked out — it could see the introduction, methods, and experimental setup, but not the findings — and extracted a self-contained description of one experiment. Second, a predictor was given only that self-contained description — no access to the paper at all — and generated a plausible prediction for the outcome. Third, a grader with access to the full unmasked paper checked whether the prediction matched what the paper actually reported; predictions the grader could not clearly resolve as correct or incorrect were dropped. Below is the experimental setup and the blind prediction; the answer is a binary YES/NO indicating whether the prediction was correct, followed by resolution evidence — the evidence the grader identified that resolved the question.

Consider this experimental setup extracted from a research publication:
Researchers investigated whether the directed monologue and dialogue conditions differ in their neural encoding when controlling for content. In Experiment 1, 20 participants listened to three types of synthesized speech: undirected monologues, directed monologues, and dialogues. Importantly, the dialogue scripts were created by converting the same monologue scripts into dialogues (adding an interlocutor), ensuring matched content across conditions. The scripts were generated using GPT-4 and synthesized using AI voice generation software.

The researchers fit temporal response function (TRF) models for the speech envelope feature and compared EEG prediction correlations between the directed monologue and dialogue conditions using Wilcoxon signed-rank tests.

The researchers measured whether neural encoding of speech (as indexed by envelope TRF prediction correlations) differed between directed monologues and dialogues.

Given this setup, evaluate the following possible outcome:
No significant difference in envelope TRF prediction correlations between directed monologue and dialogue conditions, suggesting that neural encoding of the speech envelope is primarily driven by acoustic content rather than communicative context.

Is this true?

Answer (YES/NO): YES